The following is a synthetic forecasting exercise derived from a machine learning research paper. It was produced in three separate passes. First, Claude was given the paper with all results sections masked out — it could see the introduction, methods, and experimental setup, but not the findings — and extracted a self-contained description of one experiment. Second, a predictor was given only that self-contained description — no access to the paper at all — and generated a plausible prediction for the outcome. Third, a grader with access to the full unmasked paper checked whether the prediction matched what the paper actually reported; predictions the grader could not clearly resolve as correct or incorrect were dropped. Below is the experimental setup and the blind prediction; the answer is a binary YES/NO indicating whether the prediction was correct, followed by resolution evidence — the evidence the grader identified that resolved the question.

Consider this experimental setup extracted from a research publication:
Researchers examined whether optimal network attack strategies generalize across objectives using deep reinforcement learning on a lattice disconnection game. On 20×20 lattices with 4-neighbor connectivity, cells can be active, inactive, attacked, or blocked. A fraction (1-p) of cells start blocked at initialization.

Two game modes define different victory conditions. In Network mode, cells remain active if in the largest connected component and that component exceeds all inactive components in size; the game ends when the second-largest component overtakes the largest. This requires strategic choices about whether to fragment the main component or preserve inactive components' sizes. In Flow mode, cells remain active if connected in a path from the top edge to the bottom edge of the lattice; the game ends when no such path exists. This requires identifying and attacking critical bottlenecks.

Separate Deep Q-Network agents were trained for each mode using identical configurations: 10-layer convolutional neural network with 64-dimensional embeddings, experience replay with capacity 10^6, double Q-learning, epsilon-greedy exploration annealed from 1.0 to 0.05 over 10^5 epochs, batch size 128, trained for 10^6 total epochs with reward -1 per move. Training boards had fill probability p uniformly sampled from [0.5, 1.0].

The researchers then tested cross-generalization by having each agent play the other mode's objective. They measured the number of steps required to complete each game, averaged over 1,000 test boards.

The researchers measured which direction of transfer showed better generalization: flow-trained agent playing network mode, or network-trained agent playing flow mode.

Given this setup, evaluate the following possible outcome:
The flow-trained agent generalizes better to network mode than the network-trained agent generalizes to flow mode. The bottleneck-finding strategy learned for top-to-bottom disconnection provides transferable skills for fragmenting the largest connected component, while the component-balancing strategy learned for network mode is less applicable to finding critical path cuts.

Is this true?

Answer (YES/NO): NO